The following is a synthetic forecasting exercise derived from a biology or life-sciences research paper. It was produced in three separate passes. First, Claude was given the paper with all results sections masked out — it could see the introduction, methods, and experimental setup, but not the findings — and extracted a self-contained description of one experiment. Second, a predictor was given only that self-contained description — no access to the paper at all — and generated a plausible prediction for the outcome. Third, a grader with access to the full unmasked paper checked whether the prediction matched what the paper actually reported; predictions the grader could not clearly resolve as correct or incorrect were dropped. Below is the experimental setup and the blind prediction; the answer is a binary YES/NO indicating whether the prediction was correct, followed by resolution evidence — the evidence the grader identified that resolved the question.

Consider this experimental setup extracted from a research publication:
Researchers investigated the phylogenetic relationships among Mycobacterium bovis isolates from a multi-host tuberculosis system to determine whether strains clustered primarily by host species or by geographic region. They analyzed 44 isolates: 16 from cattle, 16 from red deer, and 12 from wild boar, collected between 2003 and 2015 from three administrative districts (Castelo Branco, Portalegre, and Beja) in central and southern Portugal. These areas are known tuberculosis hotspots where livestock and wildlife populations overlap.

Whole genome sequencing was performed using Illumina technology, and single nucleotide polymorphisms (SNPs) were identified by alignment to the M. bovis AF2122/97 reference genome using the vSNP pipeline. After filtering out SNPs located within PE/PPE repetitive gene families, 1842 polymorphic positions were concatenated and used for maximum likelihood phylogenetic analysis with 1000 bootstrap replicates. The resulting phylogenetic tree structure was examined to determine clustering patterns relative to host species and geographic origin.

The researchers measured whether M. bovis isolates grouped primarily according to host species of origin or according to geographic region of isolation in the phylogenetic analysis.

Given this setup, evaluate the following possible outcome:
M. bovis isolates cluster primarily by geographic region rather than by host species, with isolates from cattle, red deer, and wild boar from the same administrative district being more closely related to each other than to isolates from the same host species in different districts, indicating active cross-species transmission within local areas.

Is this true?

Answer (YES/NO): YES